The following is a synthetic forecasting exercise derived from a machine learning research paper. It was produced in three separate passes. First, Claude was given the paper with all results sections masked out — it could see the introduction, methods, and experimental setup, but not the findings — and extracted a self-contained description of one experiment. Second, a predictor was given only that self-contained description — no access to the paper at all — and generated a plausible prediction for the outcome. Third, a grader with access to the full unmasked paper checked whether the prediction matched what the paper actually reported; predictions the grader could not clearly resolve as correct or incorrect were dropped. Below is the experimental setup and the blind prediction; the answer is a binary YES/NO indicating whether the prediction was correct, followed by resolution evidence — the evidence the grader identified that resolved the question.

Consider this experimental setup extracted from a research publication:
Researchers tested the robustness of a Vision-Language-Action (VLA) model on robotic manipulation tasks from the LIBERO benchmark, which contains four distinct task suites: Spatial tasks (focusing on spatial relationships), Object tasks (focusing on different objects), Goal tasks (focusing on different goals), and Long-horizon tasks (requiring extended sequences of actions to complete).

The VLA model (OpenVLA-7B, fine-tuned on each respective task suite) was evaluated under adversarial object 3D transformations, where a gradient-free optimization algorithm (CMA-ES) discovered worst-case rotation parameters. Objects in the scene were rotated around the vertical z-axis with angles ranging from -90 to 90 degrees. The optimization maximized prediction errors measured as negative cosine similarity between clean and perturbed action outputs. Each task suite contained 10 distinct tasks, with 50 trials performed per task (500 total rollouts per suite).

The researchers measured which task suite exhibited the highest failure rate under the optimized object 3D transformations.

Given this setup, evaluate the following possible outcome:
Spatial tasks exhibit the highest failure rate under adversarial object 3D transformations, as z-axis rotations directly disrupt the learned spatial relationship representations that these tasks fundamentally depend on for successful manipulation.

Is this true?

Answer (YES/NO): NO